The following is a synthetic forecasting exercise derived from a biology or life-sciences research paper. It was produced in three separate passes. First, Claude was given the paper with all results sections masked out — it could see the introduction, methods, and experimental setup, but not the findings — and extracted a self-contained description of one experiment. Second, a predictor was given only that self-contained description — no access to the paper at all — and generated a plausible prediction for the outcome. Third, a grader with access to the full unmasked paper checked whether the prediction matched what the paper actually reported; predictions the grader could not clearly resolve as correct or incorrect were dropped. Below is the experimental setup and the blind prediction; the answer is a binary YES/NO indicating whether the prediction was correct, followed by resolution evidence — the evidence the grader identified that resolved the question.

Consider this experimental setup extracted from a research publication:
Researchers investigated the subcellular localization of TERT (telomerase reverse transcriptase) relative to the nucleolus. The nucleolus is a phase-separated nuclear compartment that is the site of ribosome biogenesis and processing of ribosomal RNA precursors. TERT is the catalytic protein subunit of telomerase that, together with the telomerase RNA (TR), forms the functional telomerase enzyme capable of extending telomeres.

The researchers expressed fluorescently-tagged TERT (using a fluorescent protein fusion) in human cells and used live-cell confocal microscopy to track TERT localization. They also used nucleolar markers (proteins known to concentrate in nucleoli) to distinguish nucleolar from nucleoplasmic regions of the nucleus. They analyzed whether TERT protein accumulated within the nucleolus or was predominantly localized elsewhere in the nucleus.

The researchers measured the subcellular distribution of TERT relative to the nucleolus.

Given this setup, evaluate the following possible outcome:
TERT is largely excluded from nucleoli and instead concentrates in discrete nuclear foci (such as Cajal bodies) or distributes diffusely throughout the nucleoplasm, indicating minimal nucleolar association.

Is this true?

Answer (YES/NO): YES